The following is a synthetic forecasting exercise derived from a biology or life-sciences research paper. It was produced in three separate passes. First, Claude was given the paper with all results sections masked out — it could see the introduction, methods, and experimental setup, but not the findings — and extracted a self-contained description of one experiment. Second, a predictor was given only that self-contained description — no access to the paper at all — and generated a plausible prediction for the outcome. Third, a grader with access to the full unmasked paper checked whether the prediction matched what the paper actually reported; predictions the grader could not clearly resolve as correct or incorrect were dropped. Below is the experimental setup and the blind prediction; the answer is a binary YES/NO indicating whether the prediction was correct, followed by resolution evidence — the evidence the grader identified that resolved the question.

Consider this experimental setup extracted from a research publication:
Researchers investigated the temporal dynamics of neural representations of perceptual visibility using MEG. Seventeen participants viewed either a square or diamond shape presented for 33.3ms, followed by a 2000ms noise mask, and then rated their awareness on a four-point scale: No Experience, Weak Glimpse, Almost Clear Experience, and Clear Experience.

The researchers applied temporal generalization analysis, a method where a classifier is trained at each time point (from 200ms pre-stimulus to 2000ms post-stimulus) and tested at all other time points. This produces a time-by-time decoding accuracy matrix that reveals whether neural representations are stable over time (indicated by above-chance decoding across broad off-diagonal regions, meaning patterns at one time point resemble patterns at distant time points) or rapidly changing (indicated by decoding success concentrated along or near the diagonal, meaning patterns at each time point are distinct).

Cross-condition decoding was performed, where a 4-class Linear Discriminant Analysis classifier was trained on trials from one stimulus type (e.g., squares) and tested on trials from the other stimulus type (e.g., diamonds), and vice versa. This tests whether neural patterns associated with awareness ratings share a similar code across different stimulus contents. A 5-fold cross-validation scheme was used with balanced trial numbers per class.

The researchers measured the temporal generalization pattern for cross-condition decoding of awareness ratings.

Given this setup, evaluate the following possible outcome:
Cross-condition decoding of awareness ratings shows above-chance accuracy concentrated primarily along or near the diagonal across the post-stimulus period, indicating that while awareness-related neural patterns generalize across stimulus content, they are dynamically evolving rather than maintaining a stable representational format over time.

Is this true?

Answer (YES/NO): YES